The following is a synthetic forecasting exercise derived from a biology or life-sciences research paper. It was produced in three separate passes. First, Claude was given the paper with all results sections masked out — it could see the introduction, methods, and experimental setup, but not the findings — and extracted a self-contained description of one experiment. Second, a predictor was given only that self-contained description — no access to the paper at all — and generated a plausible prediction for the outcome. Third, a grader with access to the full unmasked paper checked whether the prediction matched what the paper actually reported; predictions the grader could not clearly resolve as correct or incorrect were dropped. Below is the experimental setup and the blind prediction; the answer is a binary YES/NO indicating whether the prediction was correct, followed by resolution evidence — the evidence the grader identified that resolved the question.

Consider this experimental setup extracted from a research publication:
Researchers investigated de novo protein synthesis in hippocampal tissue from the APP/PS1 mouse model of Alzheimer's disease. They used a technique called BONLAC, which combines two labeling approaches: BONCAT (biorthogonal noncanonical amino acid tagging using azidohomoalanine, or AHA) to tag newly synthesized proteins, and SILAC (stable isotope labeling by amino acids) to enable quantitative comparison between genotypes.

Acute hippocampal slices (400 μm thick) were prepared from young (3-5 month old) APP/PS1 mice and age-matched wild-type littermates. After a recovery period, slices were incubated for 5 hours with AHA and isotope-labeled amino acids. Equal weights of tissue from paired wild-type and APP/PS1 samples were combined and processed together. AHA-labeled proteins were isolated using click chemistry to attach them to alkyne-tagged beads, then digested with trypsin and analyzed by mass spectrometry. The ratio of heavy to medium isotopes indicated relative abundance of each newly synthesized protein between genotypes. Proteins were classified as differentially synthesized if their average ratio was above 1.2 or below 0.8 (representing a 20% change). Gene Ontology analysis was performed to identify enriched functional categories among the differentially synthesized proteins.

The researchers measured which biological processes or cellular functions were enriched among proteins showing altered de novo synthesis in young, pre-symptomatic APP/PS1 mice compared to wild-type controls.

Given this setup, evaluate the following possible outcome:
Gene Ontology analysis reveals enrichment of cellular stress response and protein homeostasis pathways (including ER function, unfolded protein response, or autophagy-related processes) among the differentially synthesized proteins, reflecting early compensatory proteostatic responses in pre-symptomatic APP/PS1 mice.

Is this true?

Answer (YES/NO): NO